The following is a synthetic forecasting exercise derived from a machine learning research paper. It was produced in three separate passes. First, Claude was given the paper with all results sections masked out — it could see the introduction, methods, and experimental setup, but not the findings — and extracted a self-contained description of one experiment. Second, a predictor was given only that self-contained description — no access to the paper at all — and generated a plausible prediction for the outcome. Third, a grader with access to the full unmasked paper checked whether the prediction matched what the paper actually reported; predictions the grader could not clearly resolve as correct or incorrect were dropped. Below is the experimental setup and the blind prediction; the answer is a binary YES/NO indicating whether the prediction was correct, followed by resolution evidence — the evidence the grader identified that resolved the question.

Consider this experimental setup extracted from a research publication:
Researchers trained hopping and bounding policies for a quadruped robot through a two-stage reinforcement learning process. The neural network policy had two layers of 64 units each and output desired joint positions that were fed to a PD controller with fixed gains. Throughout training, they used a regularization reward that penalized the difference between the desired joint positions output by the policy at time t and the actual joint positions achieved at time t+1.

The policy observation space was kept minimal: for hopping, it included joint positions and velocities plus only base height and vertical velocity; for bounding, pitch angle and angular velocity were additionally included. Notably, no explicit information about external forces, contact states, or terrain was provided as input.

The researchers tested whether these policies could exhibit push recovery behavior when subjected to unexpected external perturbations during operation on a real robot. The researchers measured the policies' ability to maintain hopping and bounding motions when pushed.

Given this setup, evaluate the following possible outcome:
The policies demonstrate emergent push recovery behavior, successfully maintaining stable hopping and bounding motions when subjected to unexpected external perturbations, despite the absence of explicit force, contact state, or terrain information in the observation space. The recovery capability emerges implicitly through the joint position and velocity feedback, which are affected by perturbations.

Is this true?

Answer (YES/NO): YES